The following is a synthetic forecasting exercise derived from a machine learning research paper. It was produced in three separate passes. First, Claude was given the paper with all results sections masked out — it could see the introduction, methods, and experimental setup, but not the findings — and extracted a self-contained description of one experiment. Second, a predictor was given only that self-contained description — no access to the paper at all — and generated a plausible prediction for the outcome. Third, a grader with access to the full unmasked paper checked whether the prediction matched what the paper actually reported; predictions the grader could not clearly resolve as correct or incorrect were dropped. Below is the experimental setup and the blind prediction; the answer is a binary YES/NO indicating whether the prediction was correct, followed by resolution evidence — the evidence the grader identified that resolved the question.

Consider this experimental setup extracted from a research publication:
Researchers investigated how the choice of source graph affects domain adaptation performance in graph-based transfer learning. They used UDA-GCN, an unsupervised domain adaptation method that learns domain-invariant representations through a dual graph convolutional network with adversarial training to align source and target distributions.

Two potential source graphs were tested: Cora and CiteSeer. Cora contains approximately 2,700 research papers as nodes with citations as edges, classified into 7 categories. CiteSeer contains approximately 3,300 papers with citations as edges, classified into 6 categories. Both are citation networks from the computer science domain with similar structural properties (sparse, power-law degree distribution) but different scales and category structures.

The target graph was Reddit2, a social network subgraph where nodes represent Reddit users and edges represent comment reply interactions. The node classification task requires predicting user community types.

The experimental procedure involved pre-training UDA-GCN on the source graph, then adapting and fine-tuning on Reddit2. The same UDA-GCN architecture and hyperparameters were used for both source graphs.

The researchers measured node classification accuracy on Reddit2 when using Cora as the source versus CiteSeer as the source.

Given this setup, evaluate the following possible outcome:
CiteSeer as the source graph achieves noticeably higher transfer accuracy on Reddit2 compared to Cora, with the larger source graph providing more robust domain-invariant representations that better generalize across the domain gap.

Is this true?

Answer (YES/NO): YES